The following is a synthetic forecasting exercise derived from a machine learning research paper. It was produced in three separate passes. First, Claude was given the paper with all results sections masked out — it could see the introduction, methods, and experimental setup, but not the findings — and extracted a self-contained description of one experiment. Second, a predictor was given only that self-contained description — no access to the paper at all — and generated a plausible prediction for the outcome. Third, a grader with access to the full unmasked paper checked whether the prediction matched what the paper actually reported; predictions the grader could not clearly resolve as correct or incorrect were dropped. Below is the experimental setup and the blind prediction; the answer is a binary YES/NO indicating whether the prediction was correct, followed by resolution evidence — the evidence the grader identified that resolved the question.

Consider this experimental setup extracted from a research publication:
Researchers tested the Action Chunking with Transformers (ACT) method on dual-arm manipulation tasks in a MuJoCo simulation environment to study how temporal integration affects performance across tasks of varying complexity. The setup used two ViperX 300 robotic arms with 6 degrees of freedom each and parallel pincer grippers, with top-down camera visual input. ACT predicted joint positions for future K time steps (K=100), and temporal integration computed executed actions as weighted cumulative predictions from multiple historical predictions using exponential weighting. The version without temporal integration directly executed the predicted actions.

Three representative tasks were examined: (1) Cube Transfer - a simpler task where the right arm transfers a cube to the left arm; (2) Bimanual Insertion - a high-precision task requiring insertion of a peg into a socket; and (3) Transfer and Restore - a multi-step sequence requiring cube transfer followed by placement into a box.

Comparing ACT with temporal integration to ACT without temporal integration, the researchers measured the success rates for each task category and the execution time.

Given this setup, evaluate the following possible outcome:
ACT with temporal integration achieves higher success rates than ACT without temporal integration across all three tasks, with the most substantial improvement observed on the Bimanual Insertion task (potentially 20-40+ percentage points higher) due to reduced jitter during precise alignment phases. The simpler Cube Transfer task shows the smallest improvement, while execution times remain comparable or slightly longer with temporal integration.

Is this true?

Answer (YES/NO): NO